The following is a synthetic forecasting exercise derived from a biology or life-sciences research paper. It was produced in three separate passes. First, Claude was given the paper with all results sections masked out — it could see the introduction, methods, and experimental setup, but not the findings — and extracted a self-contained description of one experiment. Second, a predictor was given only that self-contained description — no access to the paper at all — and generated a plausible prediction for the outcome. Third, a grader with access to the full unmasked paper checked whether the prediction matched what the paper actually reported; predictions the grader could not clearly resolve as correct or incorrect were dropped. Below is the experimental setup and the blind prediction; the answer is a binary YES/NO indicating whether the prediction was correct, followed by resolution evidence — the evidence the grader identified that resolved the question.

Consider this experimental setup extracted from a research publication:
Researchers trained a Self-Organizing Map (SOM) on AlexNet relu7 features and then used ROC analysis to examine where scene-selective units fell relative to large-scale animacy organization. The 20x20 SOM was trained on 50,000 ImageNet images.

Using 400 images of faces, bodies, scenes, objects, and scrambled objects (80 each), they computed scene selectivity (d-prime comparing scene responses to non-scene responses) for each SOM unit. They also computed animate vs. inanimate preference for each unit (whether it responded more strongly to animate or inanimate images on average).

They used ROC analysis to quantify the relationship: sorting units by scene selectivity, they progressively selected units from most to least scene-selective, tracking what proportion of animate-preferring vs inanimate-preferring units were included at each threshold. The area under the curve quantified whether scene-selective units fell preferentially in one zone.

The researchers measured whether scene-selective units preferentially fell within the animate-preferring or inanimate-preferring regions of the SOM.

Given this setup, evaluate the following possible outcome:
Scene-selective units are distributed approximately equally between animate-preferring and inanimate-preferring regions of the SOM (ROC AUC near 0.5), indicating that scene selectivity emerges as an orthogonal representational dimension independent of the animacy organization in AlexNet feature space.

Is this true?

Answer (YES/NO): NO